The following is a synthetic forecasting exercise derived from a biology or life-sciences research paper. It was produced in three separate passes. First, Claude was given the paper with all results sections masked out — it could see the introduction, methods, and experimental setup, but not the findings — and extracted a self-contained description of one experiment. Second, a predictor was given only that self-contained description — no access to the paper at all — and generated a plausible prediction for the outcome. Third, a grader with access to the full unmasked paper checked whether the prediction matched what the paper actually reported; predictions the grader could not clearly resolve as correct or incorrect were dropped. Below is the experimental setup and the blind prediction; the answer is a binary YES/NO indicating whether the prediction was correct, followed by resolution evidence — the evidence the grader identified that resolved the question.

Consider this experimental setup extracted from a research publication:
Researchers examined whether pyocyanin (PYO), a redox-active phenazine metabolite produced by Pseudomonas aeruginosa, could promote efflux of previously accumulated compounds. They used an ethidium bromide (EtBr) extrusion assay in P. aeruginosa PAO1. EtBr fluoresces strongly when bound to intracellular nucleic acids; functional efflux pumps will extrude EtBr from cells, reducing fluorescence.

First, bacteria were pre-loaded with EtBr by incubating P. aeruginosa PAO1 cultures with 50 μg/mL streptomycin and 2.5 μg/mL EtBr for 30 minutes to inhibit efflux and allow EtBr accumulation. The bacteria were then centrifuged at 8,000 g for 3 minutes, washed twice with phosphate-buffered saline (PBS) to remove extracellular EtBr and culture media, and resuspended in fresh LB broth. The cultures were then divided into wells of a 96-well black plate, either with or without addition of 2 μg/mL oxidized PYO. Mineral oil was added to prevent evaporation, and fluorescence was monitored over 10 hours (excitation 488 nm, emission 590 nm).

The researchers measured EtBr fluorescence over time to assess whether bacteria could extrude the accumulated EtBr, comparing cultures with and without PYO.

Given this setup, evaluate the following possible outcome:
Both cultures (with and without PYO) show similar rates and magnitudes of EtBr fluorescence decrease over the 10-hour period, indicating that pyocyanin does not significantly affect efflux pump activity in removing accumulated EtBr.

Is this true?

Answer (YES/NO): NO